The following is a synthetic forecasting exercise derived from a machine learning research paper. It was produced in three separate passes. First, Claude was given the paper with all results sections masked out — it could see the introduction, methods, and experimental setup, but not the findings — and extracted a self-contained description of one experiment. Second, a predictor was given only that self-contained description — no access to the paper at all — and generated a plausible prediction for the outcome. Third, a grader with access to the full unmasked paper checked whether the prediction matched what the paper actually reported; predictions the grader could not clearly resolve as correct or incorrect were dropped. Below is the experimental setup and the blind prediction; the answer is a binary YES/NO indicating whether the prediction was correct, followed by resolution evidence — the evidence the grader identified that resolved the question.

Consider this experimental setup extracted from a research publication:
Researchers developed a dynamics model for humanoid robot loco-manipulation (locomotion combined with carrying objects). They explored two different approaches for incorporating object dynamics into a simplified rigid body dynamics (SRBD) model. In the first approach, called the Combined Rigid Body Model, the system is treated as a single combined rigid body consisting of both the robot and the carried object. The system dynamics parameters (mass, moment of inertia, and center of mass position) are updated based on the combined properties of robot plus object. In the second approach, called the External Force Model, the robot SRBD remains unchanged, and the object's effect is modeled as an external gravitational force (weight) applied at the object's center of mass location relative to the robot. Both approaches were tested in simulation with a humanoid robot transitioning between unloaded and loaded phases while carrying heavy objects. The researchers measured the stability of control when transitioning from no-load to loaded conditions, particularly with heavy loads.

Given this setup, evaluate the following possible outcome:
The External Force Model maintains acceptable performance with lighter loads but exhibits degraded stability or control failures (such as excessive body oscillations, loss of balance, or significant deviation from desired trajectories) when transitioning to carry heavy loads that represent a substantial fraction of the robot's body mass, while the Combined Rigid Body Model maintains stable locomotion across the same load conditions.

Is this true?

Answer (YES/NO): NO